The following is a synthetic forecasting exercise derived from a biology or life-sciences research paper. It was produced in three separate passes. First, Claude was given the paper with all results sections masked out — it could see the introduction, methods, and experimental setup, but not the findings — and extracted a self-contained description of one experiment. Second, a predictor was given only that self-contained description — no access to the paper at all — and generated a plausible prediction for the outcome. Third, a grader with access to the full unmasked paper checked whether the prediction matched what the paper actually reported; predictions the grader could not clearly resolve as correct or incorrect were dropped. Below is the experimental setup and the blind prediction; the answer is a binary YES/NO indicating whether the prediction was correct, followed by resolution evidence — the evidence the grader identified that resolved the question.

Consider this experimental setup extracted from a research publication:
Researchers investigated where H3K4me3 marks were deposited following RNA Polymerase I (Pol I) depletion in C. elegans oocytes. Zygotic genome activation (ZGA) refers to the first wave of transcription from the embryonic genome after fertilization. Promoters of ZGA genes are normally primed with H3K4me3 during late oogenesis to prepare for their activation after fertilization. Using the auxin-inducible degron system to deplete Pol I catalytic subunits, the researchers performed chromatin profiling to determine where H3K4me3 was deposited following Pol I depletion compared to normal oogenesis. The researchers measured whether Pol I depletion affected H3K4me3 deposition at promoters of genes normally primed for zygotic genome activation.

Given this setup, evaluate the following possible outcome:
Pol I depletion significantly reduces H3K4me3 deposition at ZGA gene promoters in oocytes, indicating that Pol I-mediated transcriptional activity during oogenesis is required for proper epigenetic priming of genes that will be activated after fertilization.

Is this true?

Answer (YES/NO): NO